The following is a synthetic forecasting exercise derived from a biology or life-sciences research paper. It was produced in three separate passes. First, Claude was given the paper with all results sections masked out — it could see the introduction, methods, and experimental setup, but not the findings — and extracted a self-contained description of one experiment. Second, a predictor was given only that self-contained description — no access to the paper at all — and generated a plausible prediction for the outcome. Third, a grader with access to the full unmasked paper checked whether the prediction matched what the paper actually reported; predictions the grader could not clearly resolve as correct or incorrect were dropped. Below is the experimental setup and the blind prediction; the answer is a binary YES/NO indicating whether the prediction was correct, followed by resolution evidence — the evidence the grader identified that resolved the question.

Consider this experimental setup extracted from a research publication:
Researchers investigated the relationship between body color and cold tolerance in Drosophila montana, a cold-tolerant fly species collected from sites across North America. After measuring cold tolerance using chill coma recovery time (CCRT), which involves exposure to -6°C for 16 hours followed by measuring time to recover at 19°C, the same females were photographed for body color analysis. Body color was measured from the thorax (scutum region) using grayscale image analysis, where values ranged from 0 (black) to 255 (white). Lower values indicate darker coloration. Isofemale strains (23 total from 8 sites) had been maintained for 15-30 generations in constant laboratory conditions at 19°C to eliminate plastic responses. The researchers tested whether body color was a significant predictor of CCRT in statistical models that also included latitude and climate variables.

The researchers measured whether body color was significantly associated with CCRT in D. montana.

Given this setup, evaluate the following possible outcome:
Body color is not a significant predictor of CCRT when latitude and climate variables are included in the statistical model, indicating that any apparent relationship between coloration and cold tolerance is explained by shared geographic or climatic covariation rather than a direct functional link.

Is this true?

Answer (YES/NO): NO